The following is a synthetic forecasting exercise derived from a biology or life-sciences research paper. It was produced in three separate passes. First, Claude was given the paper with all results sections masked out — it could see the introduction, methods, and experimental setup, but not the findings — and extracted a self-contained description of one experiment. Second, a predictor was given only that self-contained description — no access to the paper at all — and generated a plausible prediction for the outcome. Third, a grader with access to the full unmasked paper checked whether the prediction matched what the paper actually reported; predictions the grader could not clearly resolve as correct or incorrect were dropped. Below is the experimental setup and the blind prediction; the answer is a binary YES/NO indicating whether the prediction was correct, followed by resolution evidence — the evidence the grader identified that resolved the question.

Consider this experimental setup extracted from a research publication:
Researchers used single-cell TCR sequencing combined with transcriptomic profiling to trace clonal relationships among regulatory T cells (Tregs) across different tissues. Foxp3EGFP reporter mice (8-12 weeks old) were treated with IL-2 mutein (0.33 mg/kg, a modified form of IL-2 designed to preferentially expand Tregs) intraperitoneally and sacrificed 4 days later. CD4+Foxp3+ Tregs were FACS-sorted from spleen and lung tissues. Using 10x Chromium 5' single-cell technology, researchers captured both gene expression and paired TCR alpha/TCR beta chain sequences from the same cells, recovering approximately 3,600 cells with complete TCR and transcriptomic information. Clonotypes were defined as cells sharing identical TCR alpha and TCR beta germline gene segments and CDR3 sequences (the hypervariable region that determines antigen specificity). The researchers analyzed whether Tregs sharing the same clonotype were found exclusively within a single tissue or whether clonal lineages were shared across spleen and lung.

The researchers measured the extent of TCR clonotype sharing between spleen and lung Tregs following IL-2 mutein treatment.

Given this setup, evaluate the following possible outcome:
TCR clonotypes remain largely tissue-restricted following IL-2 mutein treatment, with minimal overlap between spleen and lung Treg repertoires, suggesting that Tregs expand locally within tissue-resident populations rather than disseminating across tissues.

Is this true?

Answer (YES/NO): YES